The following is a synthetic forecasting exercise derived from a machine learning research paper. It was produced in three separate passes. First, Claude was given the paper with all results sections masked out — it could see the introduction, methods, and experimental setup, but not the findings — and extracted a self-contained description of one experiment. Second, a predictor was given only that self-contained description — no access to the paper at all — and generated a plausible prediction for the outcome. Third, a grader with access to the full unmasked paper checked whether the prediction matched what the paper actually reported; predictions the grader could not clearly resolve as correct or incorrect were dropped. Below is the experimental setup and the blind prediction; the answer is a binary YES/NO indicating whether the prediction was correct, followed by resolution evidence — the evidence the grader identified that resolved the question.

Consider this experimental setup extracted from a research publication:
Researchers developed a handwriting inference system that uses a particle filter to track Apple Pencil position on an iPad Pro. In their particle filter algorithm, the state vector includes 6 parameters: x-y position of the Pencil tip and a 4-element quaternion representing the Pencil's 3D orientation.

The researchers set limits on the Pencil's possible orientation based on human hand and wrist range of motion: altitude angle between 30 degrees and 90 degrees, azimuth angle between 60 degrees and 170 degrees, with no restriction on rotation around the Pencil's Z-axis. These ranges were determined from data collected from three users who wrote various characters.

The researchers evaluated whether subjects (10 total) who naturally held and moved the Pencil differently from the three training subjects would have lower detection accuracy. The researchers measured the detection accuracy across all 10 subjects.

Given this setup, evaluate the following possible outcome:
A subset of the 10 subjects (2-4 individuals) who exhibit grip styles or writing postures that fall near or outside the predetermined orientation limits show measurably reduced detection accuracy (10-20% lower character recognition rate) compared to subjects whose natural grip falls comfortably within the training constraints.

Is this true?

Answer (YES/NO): NO